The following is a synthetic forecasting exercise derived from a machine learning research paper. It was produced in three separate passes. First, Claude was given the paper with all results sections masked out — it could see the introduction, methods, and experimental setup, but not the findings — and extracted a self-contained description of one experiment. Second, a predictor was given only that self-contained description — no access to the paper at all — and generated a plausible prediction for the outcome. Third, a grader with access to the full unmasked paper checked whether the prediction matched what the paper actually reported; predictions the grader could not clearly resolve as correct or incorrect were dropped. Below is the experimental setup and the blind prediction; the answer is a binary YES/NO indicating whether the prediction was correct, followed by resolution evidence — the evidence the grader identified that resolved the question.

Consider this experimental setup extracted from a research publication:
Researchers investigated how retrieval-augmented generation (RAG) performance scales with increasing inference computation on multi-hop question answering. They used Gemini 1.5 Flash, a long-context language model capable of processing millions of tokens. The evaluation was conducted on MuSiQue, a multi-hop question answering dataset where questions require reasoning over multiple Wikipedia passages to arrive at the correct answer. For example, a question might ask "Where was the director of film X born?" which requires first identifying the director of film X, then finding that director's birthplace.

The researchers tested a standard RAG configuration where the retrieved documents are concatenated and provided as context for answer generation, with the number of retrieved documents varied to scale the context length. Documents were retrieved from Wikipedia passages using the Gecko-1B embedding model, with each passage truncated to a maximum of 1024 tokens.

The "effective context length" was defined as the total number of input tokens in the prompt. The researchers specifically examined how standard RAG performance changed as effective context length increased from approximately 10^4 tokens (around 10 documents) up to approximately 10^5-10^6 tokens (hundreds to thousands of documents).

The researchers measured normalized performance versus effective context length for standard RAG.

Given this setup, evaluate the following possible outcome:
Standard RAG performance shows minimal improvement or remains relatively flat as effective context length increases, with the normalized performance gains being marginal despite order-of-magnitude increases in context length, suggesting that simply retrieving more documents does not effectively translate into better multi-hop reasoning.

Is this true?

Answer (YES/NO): YES